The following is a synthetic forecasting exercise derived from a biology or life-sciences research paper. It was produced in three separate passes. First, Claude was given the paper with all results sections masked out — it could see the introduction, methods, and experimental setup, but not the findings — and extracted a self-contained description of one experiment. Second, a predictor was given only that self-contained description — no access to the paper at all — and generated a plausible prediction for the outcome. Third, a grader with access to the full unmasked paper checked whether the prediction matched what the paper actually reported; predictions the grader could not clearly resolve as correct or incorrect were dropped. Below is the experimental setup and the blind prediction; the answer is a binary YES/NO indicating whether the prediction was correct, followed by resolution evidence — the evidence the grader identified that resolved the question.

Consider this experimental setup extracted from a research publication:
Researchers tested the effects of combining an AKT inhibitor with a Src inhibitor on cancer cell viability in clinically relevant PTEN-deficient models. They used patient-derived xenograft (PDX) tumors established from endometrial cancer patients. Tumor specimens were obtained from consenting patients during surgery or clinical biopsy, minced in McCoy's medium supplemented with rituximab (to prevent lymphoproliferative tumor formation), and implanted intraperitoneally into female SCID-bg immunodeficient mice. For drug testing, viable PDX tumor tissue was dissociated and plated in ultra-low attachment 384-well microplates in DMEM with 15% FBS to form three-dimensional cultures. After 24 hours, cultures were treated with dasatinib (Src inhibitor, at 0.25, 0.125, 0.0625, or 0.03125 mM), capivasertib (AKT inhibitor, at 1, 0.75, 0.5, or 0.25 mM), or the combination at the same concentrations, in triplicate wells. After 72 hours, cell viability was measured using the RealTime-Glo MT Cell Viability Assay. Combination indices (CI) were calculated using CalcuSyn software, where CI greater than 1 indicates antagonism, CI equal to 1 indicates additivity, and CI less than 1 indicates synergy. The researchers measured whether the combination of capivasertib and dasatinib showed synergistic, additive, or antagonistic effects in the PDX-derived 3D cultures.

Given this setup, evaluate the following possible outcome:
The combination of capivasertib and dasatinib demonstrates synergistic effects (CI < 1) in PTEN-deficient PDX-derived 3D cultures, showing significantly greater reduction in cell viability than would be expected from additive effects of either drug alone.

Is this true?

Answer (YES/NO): NO